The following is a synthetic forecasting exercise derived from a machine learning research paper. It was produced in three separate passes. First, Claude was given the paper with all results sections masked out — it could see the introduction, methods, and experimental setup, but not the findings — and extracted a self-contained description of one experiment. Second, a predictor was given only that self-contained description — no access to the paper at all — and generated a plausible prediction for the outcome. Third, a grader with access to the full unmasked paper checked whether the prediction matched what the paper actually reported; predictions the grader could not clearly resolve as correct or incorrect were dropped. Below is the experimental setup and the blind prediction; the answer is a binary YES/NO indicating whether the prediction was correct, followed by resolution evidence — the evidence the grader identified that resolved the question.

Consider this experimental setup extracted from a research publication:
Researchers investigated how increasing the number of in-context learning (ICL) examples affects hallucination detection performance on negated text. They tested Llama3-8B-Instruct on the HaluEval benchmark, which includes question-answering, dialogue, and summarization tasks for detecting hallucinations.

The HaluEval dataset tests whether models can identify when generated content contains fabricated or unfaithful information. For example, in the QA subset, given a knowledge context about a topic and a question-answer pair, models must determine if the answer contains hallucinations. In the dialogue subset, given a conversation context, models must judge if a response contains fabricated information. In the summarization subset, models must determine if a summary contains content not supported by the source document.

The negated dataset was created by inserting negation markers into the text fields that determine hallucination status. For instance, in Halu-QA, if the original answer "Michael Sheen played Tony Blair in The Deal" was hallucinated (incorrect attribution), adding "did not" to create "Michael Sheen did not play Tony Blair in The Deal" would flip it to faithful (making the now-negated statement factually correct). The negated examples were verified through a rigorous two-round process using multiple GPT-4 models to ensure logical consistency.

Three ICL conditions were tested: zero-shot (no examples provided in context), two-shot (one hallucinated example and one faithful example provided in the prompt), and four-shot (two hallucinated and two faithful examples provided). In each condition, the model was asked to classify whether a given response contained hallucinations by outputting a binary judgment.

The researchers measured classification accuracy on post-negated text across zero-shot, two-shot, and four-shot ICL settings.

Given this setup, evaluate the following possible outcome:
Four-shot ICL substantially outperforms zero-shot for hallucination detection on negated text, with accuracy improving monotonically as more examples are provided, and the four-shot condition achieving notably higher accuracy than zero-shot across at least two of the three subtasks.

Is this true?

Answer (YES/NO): NO